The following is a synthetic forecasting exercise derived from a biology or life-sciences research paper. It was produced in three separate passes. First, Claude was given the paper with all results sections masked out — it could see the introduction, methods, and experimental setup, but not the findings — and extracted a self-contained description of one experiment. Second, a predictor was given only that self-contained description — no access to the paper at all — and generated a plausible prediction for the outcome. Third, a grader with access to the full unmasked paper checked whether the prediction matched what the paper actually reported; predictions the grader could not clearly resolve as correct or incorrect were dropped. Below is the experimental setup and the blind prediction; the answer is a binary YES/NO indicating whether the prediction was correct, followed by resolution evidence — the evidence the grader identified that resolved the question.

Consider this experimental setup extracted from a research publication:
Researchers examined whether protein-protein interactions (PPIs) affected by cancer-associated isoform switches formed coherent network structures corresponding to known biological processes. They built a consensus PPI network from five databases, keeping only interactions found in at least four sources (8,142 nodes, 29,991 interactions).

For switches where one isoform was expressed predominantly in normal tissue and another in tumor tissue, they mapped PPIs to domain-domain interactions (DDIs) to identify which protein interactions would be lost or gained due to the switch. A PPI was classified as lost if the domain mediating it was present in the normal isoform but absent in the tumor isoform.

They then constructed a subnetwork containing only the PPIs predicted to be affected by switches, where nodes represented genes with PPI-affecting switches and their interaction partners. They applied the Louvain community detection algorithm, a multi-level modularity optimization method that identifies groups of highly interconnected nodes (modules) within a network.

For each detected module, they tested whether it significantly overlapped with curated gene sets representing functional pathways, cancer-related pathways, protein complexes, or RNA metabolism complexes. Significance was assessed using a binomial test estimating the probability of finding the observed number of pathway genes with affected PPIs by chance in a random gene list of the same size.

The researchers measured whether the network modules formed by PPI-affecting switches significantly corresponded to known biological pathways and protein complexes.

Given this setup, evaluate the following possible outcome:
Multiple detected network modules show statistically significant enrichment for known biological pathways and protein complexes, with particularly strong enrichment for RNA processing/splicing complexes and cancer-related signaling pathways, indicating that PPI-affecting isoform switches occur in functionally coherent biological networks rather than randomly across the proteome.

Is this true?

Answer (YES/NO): YES